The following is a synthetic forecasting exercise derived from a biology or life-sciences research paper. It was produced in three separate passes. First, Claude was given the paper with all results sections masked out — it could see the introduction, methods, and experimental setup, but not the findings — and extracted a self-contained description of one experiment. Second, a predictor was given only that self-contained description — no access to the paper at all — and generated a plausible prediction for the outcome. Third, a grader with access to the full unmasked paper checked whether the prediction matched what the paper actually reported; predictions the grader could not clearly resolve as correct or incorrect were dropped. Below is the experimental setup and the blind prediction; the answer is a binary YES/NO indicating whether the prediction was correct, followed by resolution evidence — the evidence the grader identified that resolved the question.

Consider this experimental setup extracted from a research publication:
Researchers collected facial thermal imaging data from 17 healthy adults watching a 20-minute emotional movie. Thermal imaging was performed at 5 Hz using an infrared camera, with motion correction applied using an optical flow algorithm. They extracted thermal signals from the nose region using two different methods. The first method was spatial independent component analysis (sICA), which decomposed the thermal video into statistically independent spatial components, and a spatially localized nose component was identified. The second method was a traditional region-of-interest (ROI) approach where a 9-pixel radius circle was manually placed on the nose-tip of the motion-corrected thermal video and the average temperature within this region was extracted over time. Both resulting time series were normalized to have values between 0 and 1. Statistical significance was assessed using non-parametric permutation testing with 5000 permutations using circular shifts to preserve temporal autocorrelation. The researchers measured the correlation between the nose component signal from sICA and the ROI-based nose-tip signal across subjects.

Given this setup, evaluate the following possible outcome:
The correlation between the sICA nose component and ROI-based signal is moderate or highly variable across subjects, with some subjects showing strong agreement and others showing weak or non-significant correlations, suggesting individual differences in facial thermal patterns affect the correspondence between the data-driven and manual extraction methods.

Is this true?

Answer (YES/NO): NO